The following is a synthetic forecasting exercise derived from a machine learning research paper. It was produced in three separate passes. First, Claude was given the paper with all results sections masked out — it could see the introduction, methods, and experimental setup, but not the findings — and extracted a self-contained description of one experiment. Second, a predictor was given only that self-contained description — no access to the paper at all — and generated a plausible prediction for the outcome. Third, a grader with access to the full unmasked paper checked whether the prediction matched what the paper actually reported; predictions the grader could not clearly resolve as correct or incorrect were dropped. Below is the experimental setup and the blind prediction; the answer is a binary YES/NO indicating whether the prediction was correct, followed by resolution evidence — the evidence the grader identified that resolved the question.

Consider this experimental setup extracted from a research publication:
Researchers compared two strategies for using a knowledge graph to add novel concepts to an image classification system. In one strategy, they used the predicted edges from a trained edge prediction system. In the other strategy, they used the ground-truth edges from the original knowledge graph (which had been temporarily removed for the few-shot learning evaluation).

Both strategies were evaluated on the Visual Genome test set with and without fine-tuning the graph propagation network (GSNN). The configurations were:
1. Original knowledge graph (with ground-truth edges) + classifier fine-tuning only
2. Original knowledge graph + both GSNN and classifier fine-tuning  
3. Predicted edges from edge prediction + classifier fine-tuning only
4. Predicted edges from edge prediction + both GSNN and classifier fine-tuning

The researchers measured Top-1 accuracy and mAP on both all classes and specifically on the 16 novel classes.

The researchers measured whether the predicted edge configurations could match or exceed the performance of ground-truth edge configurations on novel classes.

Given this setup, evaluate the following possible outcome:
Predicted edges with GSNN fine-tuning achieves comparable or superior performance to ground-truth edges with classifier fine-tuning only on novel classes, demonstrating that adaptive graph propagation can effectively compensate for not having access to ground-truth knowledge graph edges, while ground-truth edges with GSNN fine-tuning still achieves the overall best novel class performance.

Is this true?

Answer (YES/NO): NO